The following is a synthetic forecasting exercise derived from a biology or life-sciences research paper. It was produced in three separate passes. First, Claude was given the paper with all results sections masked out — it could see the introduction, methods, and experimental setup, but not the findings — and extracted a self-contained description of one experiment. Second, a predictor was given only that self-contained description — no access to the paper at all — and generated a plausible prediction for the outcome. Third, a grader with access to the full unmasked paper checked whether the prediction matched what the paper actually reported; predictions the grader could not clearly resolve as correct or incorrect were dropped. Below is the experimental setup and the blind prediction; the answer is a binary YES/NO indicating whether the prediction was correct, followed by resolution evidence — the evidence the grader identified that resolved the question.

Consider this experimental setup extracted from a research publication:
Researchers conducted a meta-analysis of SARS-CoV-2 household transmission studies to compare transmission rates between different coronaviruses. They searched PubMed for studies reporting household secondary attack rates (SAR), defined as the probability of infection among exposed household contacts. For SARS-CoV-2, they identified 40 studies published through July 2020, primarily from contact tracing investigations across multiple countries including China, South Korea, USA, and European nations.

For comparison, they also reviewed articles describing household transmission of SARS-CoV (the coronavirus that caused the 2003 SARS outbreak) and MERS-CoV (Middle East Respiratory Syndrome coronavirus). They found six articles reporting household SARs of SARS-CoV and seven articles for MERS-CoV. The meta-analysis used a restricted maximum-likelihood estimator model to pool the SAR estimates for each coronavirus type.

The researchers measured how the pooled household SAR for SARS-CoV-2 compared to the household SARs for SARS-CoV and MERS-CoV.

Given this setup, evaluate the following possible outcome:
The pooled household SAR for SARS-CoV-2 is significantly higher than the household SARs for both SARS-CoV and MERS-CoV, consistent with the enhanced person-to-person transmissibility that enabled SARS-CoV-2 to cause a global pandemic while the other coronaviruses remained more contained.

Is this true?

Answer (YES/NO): YES